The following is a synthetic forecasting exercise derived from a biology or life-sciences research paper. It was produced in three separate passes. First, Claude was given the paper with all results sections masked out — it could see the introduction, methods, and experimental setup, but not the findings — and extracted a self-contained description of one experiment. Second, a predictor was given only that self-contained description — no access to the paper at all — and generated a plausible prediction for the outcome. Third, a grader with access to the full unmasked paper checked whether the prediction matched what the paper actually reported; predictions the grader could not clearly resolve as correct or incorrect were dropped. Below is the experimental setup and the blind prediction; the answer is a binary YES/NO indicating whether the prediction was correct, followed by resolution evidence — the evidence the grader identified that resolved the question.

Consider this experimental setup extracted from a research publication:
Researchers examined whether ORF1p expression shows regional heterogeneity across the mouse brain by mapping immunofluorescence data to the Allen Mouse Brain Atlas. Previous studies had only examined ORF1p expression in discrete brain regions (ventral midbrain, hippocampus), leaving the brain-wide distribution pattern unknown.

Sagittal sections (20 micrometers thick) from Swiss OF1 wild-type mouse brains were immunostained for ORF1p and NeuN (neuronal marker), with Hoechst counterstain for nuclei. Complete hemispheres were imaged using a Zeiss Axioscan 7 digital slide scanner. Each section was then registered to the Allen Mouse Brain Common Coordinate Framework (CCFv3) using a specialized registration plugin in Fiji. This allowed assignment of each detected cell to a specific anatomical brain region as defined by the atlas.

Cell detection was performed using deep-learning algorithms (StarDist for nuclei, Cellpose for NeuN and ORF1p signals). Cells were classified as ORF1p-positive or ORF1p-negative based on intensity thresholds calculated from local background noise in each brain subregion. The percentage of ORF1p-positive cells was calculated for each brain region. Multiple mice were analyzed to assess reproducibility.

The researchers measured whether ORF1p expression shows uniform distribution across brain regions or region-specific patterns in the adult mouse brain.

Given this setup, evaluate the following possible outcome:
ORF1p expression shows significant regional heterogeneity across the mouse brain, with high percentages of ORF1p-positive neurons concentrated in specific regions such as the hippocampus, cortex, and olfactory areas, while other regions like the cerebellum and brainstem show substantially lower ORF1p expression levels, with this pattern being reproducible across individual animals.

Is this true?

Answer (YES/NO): NO